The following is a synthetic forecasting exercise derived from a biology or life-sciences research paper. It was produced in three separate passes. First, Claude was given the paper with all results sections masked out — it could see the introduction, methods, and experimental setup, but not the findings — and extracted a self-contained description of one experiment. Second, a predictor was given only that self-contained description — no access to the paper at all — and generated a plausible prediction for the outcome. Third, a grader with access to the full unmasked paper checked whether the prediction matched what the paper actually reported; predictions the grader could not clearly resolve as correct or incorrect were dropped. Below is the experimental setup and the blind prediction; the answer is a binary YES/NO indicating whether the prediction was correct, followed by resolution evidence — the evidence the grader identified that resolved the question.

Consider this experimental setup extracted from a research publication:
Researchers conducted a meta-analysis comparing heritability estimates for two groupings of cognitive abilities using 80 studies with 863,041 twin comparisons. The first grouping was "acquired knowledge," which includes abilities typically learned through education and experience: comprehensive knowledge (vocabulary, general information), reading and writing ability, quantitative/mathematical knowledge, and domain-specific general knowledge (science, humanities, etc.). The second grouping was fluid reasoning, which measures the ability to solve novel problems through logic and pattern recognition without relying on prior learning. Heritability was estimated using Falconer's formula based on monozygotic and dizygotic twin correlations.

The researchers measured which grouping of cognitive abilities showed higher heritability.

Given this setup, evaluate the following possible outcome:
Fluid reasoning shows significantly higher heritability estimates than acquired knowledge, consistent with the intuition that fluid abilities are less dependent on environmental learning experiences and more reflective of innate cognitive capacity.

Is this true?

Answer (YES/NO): NO